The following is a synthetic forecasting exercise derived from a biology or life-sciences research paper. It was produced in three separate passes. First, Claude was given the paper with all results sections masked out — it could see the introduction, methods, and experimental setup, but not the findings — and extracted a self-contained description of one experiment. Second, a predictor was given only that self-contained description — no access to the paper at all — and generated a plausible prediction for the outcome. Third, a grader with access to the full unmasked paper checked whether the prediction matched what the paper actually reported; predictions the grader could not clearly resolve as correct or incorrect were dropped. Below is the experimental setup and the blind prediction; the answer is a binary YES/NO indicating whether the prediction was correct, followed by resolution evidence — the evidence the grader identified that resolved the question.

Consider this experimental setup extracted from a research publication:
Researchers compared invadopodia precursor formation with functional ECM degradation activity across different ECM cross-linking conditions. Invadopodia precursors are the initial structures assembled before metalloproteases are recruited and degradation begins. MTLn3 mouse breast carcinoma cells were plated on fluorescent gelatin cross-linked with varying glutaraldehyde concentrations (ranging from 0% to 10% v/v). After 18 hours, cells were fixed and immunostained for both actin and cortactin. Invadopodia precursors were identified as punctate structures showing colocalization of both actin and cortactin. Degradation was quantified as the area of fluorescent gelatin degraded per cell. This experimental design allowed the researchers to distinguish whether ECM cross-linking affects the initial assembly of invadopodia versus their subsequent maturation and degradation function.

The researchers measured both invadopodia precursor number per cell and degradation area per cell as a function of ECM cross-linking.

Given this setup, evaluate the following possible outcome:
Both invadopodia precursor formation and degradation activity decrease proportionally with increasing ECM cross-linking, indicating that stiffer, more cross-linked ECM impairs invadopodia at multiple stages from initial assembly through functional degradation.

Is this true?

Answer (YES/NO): NO